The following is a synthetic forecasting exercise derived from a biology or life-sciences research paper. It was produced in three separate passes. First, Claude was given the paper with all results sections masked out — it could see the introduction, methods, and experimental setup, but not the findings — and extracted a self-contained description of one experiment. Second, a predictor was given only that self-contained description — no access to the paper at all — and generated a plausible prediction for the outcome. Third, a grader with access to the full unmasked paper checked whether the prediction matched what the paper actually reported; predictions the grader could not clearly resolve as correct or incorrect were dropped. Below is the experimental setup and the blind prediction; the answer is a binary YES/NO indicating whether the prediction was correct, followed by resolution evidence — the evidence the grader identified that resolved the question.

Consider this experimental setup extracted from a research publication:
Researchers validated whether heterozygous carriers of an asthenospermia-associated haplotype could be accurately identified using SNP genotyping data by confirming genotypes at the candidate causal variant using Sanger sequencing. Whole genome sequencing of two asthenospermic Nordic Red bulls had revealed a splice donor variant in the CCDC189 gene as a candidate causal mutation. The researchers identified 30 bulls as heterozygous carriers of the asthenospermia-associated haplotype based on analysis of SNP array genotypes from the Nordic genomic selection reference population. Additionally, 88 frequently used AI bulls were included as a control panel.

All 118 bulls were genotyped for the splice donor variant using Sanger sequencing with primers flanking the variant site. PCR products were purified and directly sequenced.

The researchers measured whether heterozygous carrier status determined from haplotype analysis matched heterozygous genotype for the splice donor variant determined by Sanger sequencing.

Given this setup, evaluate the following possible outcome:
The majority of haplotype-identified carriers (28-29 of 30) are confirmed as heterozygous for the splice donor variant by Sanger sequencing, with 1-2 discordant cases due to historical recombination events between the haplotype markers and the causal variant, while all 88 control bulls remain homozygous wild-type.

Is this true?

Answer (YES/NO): NO